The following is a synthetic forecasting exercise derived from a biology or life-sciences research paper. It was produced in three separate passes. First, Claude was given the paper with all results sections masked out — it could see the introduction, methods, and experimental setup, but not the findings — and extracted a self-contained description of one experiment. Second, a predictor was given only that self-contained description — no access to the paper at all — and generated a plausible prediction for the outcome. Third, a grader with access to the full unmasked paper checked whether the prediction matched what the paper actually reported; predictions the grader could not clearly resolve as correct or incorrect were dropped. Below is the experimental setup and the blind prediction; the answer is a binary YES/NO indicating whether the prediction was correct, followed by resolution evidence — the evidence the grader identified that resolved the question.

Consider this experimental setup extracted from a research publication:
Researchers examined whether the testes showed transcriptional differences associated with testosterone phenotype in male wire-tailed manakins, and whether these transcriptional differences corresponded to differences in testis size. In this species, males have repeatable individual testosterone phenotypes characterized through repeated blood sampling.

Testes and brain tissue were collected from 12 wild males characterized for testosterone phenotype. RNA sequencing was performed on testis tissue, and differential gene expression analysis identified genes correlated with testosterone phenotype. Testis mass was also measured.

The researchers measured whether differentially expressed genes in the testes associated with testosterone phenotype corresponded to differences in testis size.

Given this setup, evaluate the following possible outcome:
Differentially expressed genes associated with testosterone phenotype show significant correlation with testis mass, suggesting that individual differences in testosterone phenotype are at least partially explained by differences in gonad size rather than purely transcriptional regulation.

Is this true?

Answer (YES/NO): NO